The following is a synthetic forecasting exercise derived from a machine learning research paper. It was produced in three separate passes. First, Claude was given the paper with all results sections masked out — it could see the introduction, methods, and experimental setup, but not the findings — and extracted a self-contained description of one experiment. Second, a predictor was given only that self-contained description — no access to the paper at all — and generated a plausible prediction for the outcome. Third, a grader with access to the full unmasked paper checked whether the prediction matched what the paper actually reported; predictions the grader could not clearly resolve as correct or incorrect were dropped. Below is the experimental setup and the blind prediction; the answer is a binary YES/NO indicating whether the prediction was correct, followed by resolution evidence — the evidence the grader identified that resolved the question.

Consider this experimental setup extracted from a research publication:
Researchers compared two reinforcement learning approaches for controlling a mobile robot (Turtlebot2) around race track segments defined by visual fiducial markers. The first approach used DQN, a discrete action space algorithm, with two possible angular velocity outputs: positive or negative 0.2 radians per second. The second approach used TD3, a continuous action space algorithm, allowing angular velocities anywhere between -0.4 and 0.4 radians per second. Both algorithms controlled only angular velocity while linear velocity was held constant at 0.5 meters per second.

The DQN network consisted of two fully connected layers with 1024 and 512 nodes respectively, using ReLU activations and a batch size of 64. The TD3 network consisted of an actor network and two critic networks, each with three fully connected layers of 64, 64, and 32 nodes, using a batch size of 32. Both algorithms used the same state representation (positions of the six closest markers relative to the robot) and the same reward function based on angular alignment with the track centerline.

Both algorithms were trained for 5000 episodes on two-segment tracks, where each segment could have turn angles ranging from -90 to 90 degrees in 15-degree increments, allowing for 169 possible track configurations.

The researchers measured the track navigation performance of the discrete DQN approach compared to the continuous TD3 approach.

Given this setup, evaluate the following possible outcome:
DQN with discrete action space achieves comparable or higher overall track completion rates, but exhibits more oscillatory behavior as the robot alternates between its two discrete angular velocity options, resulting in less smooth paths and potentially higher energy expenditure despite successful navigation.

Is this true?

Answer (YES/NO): NO